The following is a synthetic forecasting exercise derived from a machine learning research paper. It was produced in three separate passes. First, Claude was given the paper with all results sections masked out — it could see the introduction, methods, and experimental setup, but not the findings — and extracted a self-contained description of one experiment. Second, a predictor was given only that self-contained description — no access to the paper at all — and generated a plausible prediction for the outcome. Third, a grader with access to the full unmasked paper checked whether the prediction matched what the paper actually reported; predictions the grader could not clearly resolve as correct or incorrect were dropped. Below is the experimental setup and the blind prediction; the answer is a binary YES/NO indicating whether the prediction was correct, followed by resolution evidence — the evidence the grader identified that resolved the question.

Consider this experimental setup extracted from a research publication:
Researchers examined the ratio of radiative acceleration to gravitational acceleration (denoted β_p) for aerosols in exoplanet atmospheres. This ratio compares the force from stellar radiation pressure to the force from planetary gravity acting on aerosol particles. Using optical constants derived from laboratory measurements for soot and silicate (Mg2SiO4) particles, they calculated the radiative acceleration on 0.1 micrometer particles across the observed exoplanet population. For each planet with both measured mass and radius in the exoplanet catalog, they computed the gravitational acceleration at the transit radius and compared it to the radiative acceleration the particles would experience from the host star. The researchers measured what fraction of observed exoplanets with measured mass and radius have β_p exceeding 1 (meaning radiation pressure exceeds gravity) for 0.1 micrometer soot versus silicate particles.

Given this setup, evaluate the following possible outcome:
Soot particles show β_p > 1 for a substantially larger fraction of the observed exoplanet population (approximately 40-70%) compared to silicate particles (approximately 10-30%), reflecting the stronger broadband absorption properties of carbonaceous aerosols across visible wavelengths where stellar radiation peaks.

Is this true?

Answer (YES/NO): NO